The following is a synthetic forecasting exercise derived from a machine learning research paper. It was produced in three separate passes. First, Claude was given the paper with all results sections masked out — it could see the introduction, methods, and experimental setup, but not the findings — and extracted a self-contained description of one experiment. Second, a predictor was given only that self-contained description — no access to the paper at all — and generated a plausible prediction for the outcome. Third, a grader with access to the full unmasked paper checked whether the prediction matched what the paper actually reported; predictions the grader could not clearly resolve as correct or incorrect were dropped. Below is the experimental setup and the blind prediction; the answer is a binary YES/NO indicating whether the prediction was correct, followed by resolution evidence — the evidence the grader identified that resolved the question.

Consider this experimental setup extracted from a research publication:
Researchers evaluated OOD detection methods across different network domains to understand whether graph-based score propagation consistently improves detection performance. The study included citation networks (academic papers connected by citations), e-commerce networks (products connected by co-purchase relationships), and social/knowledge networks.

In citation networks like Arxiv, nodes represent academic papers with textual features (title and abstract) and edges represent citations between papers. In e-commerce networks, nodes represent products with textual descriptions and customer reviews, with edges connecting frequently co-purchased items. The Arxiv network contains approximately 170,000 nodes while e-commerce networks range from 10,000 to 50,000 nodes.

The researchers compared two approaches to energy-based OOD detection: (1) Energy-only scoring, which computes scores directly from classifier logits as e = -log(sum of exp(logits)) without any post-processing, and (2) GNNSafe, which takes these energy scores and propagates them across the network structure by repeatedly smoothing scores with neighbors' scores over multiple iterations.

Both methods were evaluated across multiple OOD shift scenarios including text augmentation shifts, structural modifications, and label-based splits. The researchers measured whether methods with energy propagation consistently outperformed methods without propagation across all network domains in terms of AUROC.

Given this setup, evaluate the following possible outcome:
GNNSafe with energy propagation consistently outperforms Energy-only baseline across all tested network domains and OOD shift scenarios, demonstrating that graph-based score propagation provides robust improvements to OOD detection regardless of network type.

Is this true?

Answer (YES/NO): NO